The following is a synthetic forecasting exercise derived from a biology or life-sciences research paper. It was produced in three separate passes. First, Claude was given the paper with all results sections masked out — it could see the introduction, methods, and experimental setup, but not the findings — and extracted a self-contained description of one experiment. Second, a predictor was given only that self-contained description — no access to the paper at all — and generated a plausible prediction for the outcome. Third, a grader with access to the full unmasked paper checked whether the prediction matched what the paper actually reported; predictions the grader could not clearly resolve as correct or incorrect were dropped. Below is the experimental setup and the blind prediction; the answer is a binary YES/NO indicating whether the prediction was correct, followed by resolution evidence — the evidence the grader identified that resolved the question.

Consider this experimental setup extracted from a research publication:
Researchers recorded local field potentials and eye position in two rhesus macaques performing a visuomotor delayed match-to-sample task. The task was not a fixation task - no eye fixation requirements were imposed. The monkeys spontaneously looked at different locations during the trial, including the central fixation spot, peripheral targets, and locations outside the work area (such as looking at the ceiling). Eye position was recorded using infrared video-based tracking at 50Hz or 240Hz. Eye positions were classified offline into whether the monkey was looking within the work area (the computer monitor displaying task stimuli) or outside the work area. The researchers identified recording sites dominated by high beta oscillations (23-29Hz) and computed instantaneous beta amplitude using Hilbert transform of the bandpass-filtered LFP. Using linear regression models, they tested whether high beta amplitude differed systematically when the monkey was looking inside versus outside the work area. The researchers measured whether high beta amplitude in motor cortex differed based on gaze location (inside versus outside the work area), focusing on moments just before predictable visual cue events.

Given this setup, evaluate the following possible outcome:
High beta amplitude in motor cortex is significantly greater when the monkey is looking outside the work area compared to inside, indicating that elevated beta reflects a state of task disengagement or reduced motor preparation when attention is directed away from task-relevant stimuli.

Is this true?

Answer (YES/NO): NO